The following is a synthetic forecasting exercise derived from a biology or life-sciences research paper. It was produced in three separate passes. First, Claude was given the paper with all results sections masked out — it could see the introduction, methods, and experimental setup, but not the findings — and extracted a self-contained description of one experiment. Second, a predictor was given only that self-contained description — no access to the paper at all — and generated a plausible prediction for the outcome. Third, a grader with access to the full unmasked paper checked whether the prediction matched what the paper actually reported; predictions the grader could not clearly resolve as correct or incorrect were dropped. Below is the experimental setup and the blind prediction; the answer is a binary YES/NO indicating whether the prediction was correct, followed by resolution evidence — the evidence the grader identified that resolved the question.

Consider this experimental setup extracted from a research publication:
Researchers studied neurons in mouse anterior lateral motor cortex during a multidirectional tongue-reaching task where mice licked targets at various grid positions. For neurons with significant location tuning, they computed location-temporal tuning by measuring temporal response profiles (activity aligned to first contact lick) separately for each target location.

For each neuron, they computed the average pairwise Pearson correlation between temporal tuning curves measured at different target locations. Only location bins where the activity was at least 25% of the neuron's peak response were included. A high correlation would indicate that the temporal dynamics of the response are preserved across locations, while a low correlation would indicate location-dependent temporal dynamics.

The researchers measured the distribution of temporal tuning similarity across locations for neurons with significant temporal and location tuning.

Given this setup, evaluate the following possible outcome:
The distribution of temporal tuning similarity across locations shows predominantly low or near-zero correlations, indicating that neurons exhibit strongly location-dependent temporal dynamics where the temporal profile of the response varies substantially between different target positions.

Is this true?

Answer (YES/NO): NO